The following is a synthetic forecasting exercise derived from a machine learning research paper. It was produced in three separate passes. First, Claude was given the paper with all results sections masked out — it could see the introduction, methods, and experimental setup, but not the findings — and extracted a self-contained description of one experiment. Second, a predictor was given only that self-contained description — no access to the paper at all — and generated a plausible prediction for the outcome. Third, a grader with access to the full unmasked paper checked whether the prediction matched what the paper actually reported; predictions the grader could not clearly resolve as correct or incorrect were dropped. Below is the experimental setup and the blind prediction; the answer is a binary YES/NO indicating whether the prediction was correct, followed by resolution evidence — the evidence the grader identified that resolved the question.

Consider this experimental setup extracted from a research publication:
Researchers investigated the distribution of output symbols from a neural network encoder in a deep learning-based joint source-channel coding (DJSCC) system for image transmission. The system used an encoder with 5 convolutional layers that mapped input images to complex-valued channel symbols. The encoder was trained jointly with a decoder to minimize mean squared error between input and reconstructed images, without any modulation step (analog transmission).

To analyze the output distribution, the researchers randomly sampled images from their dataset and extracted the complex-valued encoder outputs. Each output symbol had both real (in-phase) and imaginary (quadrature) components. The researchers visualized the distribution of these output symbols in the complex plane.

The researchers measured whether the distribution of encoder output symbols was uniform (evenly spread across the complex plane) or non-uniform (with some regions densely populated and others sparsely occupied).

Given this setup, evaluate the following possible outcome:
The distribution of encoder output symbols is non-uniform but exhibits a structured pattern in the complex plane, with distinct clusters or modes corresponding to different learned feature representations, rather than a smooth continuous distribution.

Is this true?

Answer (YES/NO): NO